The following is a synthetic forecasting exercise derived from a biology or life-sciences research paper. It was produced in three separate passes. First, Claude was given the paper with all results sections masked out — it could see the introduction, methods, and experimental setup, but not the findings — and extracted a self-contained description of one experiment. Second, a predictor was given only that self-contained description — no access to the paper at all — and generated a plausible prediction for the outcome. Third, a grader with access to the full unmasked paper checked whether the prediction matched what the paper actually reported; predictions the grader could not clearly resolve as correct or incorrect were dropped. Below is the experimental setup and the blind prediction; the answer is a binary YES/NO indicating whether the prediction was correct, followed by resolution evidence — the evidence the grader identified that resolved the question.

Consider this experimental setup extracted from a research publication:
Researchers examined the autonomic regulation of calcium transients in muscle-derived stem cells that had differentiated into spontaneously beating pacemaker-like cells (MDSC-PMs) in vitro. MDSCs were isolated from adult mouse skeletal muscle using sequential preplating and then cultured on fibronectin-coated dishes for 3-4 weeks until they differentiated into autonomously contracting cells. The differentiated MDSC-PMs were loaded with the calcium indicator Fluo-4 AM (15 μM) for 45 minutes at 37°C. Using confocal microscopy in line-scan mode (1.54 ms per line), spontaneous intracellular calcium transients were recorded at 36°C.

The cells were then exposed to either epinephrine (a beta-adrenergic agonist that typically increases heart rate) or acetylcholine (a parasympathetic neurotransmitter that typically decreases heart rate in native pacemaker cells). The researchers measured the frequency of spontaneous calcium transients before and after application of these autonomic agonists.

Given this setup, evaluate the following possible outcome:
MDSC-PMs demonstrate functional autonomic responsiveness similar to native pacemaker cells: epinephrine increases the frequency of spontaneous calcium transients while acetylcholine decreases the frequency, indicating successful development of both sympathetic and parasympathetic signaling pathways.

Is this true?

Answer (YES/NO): YES